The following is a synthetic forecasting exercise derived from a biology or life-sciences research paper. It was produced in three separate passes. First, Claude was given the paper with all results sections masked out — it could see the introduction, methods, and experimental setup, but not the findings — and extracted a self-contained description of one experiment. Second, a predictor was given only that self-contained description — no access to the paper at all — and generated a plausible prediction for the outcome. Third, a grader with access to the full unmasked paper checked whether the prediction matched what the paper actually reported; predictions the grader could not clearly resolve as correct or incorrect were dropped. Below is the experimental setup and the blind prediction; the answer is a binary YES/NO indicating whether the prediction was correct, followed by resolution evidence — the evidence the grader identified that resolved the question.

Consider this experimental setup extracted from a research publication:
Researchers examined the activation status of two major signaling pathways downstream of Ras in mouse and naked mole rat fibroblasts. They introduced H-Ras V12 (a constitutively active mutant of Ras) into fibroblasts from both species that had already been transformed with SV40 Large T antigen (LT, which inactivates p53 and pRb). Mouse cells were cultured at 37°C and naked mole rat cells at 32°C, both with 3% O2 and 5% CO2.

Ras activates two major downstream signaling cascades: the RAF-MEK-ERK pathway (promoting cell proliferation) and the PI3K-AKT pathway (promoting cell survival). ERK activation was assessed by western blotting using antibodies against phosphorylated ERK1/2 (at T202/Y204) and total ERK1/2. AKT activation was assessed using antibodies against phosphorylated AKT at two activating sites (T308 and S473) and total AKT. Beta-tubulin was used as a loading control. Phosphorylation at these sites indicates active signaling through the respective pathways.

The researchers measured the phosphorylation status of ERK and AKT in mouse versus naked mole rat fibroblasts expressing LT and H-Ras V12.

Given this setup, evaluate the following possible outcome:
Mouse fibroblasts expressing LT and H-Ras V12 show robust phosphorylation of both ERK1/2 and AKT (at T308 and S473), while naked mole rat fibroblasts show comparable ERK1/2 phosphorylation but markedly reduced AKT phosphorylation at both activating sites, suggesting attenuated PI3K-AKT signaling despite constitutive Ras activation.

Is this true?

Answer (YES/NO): YES